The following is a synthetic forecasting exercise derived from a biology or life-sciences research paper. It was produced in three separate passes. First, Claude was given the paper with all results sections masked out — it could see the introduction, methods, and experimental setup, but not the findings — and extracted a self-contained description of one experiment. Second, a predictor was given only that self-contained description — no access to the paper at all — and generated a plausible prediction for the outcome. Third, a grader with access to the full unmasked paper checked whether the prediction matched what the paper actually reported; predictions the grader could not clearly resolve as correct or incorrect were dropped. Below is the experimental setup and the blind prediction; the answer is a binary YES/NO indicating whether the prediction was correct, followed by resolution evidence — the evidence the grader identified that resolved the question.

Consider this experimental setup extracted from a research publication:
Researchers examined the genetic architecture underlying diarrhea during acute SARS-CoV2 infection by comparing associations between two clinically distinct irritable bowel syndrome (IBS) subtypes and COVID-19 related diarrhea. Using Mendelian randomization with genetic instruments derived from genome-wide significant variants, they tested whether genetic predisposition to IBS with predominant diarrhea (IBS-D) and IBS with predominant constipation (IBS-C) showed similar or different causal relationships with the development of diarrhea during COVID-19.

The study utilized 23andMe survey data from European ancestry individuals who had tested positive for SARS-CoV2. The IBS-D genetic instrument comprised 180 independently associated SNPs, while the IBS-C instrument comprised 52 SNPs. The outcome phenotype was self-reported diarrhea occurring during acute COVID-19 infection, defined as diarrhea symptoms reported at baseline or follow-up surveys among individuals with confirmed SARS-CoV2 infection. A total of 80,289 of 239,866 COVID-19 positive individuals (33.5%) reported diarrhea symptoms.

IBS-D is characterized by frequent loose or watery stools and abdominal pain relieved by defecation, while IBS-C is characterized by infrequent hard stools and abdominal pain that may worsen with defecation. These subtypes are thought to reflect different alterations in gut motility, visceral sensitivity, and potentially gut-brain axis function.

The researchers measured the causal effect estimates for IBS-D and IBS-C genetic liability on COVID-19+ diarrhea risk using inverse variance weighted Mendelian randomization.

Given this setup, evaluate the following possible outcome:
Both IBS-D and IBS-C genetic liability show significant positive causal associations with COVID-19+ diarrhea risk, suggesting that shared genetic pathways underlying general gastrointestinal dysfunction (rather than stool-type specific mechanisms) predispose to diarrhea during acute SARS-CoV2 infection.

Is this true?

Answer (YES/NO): NO